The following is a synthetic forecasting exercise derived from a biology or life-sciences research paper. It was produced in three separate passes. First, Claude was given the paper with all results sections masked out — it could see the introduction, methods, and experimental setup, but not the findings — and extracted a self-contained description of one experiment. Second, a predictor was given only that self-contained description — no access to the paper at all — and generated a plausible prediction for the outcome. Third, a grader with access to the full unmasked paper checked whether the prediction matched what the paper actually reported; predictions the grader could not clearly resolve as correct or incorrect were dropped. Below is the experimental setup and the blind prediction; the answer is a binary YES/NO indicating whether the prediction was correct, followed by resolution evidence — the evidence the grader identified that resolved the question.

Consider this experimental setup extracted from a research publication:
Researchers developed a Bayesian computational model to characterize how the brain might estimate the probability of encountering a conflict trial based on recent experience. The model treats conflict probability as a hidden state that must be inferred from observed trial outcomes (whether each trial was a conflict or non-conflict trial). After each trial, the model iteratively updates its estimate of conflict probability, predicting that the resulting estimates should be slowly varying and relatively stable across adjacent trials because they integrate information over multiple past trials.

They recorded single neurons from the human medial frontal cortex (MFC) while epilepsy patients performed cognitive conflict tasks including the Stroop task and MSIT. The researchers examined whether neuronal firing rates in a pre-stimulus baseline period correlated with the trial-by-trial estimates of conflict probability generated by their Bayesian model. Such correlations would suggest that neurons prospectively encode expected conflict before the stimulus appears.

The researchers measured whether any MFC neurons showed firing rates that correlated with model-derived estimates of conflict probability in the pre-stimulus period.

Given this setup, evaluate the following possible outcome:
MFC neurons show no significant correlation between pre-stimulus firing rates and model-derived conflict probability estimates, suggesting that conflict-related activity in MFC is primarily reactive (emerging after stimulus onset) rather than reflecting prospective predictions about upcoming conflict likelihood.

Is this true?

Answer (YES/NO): NO